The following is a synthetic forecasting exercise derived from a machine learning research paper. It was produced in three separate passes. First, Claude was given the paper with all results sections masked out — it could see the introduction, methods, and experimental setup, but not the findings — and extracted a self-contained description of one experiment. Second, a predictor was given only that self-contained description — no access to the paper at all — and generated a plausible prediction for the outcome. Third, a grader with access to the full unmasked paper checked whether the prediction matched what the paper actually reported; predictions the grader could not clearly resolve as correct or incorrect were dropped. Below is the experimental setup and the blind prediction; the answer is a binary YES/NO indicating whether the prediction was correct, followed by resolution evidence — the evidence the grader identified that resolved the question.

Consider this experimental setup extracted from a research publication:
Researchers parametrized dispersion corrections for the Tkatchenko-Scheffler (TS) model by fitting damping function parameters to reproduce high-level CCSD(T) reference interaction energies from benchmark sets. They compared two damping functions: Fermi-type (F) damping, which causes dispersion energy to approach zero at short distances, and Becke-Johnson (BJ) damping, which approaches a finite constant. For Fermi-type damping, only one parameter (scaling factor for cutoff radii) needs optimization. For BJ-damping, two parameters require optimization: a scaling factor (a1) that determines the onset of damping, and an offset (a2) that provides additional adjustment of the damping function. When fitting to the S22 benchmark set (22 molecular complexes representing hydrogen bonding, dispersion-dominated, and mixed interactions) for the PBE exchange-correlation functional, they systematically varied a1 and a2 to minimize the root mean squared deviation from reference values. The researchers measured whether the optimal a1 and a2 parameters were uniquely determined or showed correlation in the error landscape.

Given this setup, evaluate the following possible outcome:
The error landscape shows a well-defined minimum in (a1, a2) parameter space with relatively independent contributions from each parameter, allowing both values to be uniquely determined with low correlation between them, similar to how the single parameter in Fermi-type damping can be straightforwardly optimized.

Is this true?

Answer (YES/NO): NO